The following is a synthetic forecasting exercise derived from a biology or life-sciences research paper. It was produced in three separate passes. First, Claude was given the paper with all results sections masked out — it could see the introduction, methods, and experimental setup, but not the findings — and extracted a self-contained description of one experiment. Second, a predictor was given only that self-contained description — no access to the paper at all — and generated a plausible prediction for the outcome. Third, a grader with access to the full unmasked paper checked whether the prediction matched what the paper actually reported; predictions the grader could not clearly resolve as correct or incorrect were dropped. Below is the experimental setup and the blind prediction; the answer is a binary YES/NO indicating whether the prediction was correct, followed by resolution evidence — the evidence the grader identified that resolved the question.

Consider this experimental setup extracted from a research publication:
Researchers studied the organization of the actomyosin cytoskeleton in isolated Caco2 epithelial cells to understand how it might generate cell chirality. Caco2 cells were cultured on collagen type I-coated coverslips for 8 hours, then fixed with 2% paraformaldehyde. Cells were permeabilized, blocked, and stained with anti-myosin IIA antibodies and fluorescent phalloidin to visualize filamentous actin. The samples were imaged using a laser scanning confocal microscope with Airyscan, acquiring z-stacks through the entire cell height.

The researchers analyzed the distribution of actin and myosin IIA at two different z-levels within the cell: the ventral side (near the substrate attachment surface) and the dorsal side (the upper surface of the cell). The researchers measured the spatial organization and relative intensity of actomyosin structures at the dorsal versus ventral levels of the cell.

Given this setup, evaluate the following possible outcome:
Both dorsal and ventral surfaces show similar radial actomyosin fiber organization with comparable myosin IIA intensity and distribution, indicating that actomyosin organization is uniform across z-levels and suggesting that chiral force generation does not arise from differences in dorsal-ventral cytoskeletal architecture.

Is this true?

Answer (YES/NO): NO